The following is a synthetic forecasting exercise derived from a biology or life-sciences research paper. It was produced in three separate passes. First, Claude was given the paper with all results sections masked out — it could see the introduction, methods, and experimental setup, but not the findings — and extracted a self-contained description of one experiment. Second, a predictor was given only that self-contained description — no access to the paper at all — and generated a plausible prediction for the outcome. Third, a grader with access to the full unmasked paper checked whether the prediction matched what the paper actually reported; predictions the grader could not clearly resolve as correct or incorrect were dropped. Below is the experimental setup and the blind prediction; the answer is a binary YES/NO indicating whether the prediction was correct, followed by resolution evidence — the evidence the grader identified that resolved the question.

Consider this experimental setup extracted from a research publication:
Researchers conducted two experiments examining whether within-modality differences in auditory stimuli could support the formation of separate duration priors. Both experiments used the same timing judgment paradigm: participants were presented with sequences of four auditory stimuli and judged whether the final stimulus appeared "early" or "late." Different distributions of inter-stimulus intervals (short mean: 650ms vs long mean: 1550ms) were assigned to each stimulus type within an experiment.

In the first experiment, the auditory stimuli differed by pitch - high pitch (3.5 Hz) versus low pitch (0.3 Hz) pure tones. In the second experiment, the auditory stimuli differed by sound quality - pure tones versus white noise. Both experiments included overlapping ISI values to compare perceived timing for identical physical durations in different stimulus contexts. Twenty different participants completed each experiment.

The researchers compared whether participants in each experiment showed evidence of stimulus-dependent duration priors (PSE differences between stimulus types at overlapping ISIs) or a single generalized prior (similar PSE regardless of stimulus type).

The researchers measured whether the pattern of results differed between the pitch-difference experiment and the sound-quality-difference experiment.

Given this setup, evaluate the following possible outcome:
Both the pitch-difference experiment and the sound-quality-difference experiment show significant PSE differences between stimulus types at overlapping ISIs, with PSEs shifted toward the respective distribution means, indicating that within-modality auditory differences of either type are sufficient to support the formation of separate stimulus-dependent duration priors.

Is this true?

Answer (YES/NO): NO